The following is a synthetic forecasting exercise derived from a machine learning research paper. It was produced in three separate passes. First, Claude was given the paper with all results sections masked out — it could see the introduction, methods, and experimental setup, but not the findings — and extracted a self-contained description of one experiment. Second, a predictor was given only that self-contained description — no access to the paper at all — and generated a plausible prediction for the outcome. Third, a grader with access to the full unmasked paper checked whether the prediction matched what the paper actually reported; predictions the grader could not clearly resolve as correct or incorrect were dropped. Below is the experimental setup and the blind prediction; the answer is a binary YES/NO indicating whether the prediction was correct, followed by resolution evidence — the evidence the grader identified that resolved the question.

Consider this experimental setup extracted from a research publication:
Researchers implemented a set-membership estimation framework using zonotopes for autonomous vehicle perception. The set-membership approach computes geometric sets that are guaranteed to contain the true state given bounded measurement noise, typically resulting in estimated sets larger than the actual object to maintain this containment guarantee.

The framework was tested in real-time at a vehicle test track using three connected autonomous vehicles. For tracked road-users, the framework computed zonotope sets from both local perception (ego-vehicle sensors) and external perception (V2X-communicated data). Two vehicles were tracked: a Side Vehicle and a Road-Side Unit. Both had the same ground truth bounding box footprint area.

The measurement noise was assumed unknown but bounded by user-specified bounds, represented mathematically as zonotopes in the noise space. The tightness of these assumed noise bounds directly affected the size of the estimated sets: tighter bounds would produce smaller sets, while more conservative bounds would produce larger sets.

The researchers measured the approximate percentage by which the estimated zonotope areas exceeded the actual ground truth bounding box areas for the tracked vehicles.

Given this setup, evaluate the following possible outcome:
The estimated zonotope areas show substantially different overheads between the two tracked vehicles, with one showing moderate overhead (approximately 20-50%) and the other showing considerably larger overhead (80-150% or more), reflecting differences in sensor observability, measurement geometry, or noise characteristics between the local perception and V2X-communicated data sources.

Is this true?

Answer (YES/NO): NO